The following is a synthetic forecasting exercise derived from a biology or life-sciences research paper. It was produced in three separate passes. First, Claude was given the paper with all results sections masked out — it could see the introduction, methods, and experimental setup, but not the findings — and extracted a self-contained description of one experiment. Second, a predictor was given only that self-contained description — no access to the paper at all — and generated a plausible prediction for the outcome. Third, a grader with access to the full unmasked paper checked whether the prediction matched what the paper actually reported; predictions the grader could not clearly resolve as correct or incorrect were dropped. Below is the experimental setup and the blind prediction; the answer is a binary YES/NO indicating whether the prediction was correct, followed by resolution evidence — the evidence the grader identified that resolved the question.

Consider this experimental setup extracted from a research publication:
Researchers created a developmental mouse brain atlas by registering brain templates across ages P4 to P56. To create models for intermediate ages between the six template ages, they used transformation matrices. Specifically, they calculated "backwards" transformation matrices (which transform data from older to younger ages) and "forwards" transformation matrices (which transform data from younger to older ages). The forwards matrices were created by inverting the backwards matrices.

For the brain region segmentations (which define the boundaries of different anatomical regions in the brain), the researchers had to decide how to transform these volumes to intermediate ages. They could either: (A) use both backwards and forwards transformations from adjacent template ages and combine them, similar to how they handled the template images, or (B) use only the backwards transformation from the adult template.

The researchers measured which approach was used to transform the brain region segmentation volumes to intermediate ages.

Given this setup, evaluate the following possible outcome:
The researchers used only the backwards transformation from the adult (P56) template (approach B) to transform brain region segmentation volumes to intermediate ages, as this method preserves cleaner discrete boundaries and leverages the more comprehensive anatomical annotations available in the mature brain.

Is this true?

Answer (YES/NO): YES